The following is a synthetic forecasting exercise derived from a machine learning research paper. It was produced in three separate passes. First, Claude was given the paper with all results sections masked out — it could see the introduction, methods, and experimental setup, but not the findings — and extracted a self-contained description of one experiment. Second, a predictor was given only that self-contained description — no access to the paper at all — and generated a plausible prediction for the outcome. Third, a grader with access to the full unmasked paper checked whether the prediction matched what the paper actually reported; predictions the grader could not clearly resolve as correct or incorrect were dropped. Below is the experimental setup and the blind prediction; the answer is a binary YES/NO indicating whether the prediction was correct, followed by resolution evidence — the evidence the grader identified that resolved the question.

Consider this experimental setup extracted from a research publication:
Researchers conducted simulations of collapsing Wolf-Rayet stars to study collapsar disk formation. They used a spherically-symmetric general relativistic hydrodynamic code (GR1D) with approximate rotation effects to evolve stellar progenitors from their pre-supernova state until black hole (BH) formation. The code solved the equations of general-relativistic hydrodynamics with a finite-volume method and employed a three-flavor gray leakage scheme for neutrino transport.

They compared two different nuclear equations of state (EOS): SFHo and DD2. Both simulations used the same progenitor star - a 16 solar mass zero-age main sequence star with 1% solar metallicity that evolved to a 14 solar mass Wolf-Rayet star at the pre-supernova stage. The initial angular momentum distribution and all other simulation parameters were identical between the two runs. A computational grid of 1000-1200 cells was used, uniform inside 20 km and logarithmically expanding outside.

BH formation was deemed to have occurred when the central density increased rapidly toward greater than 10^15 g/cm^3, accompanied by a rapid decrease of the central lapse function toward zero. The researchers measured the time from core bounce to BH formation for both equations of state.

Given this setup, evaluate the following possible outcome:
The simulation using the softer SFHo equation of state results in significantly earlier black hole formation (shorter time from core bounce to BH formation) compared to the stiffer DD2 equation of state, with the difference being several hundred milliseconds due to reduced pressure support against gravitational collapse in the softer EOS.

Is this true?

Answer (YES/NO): NO